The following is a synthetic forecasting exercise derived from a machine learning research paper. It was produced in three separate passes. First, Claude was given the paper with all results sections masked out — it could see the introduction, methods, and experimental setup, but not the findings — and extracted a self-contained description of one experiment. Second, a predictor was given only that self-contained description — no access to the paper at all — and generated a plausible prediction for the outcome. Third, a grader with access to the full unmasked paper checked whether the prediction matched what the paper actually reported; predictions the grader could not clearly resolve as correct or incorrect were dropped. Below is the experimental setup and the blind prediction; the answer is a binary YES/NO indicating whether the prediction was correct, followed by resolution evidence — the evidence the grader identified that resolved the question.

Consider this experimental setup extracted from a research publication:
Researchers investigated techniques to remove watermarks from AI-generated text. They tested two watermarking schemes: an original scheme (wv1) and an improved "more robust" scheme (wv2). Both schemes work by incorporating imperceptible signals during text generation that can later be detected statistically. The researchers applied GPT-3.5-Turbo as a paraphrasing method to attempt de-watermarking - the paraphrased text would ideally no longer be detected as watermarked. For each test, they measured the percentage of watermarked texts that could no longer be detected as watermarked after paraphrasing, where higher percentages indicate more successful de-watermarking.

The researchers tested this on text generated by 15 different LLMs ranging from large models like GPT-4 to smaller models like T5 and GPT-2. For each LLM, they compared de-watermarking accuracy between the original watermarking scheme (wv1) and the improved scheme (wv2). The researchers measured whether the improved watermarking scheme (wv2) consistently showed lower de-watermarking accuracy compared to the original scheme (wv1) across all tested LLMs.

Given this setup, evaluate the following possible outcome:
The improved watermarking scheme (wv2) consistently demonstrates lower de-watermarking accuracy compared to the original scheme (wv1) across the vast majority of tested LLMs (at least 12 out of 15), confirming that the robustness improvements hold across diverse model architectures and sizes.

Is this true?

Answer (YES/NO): NO